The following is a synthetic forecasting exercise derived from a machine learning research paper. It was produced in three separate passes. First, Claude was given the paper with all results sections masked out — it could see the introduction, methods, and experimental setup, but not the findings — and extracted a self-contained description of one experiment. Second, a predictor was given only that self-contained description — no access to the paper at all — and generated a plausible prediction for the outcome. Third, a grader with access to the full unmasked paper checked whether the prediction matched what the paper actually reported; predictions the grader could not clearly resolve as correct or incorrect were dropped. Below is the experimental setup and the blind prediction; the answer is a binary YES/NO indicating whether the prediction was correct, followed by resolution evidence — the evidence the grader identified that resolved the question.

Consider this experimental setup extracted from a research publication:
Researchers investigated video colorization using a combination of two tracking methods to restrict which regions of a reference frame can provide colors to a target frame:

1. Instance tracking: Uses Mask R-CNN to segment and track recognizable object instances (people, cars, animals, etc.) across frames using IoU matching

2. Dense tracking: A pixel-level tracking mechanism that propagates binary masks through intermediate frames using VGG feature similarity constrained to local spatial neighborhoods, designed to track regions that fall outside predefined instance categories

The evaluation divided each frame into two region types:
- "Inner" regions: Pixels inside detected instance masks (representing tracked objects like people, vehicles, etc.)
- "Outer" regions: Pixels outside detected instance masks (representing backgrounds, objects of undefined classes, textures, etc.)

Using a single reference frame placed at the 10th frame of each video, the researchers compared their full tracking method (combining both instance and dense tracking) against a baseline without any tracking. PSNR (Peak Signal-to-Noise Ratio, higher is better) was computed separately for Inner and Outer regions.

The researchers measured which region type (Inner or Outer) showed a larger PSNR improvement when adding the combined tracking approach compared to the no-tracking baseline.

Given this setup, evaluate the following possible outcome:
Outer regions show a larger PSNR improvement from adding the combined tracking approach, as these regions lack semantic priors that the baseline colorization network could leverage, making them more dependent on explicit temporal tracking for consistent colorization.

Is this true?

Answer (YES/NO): YES